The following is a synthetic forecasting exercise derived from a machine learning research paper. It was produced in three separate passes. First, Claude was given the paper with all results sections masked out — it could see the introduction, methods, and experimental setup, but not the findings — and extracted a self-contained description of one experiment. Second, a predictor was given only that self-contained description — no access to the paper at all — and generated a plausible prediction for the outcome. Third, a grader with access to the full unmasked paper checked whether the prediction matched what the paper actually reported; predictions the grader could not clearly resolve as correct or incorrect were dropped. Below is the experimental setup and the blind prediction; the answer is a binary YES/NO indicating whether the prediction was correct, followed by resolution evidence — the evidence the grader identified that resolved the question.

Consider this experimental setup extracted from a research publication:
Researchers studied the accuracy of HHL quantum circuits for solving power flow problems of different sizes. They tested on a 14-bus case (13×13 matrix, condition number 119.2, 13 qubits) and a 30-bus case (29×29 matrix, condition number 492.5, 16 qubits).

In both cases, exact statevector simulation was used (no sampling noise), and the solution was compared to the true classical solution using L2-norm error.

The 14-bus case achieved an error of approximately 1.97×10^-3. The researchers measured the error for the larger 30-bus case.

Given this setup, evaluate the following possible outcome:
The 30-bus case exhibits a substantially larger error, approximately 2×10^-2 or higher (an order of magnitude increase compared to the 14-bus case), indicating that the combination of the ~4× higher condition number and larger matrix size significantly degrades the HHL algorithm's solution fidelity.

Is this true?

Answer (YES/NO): NO